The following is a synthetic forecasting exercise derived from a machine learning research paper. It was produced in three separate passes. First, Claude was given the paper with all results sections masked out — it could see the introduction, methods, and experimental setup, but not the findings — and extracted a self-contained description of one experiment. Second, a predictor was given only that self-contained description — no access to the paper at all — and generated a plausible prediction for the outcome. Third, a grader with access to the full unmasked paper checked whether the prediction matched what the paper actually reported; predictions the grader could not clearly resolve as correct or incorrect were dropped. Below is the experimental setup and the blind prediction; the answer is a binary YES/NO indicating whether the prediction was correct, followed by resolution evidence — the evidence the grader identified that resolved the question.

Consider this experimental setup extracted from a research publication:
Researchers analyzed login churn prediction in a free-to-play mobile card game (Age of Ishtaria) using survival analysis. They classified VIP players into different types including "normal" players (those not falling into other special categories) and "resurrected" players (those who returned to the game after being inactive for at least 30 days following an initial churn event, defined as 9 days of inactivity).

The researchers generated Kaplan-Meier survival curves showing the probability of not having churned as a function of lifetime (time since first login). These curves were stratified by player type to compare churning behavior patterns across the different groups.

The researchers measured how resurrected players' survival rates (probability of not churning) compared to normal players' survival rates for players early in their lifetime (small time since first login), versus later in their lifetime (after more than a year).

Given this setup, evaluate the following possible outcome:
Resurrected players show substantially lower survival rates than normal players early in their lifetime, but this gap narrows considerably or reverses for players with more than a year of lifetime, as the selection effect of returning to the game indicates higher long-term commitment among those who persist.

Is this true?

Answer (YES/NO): NO